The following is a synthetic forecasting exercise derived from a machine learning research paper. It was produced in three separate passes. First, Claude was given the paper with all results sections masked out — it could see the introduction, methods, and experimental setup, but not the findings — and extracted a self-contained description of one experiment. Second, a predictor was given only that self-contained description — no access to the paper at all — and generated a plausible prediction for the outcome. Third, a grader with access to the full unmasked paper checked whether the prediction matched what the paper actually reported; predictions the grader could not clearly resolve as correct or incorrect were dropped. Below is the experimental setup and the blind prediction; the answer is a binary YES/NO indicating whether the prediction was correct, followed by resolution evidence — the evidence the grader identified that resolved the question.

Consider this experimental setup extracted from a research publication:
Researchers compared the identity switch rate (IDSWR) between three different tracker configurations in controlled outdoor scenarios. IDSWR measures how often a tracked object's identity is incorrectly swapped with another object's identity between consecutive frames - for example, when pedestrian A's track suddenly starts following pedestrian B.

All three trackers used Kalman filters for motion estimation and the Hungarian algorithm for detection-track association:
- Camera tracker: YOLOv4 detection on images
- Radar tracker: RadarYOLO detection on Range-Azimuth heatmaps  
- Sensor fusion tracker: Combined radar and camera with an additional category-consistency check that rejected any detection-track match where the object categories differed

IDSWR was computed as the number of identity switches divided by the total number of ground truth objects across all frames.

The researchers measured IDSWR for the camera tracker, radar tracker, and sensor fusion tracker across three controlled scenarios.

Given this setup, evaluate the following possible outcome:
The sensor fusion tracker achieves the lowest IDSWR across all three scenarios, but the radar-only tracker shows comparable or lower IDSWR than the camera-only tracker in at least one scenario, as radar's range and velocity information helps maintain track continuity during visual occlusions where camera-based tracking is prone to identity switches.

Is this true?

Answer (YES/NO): NO